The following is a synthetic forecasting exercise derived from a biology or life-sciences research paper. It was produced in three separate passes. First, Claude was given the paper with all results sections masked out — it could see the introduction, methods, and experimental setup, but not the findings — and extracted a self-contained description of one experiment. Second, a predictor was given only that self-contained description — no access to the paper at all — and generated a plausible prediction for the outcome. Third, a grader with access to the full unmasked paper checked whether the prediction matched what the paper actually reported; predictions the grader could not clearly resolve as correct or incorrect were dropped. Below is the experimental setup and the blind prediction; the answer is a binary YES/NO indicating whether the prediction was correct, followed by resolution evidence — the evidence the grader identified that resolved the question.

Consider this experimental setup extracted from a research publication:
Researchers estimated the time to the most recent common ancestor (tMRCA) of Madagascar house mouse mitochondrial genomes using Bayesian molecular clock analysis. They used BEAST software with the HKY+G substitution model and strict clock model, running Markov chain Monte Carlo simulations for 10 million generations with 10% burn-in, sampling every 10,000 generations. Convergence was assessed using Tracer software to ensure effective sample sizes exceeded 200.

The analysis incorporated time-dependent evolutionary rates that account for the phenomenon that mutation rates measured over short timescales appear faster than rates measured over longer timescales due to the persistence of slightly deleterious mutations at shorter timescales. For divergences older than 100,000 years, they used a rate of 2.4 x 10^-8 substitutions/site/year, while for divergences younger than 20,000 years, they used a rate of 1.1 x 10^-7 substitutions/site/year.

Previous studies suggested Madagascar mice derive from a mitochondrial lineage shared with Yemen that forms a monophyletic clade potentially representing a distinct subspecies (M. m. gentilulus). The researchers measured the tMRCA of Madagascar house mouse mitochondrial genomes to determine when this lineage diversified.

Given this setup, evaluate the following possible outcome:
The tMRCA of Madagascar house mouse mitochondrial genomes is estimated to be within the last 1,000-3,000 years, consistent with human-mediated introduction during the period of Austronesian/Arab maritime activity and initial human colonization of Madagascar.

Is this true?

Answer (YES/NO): YES